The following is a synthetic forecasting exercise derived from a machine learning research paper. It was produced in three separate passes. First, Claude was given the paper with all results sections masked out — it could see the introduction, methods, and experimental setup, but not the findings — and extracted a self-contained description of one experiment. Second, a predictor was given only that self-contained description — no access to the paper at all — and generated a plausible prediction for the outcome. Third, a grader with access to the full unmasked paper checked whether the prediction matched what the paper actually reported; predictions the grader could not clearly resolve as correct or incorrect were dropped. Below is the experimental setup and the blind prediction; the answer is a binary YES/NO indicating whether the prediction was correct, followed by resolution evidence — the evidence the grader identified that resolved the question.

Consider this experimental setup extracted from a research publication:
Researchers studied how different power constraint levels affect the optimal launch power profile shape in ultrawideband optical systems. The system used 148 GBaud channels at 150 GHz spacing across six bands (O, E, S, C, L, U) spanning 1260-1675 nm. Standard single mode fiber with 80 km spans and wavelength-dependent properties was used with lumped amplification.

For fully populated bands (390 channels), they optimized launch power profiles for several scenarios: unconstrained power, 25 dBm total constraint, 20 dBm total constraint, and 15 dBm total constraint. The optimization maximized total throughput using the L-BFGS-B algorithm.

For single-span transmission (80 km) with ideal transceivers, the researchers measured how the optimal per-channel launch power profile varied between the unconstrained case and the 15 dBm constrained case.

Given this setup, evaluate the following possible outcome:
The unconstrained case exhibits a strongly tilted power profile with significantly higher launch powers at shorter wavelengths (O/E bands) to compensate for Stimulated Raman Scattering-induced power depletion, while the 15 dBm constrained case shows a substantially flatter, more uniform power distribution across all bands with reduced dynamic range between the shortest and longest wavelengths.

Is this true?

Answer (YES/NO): YES